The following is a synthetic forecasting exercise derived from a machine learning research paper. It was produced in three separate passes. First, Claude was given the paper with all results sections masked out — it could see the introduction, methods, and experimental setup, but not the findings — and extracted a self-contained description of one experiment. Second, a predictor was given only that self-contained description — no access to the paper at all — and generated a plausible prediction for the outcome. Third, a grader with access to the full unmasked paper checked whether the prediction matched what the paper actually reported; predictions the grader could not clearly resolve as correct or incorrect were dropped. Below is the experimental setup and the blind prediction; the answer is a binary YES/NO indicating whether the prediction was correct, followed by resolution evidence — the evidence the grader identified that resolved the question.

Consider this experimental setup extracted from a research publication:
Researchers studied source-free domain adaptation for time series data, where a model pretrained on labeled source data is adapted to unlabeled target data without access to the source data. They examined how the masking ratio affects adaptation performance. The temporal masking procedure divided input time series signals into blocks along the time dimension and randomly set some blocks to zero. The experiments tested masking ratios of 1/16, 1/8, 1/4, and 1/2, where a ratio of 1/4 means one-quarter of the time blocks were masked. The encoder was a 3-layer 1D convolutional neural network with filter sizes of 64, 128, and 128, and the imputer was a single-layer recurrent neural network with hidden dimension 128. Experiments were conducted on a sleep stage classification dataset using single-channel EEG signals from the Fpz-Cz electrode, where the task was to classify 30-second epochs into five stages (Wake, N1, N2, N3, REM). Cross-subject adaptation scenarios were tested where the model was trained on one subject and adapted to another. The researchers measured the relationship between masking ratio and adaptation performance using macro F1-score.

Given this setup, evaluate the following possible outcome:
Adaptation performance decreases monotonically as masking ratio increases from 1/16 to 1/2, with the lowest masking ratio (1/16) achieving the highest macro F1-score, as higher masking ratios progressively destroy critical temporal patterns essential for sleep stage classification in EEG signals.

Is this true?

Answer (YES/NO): NO